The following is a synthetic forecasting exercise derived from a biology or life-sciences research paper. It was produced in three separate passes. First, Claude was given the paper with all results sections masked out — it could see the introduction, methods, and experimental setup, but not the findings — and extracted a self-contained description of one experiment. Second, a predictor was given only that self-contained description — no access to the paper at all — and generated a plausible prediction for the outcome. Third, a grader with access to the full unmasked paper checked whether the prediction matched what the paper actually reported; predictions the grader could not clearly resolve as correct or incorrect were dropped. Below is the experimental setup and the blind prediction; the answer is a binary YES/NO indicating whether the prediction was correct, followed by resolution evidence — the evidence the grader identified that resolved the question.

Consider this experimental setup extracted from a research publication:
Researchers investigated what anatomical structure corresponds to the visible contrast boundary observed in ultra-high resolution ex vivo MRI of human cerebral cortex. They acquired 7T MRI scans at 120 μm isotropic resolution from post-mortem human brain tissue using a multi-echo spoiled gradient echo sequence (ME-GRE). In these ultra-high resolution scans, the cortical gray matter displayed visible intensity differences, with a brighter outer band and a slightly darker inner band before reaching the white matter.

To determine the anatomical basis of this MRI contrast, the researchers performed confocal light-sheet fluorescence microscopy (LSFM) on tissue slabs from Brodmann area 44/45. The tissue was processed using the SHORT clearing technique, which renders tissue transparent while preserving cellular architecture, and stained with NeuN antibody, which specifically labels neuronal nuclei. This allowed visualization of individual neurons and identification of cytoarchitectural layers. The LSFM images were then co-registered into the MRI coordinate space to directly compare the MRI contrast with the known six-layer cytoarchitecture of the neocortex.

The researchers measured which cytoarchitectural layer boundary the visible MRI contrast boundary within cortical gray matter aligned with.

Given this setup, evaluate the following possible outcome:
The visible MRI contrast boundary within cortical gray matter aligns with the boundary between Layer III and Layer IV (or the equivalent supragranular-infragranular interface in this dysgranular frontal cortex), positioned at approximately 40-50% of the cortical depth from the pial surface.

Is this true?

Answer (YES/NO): NO